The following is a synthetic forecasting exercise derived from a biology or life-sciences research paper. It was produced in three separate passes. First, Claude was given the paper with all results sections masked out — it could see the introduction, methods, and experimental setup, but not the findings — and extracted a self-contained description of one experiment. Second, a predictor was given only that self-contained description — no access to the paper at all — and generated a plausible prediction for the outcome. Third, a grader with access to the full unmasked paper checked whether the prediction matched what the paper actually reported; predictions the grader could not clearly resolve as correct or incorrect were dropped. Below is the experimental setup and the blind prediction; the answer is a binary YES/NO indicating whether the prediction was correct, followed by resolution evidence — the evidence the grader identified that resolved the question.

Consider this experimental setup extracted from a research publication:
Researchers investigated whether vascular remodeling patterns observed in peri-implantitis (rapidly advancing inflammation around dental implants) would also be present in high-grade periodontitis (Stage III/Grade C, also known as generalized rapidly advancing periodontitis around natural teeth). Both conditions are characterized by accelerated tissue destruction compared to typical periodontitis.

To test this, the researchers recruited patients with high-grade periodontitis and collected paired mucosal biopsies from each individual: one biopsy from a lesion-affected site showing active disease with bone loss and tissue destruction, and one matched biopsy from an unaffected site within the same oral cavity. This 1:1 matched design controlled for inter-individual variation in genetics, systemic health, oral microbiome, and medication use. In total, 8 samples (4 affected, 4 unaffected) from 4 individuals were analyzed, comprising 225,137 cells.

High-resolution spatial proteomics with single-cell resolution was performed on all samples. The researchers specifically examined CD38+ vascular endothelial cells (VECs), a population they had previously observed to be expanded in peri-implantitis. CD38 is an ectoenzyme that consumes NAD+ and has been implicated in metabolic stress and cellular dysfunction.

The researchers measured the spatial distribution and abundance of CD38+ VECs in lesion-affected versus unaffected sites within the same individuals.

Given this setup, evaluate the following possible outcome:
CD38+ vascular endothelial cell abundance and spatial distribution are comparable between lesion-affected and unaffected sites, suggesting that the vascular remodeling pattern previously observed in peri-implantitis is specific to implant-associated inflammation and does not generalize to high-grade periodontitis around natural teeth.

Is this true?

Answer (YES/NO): NO